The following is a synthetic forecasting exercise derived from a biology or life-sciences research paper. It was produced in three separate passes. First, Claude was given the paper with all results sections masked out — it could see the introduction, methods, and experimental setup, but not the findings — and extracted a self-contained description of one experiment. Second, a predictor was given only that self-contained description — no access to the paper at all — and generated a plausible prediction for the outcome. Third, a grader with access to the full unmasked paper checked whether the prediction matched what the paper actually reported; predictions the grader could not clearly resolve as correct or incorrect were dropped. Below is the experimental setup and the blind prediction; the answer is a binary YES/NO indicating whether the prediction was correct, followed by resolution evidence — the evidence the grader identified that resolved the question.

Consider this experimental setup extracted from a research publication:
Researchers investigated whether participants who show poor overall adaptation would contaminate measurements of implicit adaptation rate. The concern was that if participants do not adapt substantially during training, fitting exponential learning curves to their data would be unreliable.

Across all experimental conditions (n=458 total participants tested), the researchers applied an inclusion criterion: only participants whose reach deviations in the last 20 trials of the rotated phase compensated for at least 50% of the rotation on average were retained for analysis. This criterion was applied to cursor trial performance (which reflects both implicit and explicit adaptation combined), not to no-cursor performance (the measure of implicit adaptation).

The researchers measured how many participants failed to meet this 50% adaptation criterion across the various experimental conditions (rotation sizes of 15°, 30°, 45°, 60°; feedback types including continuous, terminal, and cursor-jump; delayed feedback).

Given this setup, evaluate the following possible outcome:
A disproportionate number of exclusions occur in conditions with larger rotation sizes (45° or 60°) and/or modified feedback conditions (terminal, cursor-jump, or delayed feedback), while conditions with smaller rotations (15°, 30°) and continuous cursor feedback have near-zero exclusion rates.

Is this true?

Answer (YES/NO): NO